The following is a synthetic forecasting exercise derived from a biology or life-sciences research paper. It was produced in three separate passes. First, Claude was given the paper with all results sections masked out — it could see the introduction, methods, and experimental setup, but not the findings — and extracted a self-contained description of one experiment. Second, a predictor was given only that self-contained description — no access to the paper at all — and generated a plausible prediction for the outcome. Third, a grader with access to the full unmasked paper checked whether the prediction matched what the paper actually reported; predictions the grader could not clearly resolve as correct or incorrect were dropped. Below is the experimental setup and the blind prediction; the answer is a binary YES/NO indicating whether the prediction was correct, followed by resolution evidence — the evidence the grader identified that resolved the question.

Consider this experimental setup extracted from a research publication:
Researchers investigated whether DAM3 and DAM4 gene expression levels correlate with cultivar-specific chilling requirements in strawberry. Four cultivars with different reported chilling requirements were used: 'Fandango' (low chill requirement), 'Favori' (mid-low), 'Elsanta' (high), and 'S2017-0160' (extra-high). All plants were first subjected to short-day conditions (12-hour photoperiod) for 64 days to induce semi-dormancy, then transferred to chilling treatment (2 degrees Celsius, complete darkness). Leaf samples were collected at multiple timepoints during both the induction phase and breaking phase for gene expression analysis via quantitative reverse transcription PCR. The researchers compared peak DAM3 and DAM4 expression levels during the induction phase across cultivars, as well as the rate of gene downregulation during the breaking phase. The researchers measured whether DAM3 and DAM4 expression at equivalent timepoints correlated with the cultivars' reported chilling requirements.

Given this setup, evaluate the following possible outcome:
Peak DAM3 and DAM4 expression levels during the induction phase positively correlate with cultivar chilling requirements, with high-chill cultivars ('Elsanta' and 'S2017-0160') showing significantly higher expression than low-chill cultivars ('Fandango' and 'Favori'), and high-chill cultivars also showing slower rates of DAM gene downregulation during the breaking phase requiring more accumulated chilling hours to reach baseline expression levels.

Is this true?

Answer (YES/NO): NO